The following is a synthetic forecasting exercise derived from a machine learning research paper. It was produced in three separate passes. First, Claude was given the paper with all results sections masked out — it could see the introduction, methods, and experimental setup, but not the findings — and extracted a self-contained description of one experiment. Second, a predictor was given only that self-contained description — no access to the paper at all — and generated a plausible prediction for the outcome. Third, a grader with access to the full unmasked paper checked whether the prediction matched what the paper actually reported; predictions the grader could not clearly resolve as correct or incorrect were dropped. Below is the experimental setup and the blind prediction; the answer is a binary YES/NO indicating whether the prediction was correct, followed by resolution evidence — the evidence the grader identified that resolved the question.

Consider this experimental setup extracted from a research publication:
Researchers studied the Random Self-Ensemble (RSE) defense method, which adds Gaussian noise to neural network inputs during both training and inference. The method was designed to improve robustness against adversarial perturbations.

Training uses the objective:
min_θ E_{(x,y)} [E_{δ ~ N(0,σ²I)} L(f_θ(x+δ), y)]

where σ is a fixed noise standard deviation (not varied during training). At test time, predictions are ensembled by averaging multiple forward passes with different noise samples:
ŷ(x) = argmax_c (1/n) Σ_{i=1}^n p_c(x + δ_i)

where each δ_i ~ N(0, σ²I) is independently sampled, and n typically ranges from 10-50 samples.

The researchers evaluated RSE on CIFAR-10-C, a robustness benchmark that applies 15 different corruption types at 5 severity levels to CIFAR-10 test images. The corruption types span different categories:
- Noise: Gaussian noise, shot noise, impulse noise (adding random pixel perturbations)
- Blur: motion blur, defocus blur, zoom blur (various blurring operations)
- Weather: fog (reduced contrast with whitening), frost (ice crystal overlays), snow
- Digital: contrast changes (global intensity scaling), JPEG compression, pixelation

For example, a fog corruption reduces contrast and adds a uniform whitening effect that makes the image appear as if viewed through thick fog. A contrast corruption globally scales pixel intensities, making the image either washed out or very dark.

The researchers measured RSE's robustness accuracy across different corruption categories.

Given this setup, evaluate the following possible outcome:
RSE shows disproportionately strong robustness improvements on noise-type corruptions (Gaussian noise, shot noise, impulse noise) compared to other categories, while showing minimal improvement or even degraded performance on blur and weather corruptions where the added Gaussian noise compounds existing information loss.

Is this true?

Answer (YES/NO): NO